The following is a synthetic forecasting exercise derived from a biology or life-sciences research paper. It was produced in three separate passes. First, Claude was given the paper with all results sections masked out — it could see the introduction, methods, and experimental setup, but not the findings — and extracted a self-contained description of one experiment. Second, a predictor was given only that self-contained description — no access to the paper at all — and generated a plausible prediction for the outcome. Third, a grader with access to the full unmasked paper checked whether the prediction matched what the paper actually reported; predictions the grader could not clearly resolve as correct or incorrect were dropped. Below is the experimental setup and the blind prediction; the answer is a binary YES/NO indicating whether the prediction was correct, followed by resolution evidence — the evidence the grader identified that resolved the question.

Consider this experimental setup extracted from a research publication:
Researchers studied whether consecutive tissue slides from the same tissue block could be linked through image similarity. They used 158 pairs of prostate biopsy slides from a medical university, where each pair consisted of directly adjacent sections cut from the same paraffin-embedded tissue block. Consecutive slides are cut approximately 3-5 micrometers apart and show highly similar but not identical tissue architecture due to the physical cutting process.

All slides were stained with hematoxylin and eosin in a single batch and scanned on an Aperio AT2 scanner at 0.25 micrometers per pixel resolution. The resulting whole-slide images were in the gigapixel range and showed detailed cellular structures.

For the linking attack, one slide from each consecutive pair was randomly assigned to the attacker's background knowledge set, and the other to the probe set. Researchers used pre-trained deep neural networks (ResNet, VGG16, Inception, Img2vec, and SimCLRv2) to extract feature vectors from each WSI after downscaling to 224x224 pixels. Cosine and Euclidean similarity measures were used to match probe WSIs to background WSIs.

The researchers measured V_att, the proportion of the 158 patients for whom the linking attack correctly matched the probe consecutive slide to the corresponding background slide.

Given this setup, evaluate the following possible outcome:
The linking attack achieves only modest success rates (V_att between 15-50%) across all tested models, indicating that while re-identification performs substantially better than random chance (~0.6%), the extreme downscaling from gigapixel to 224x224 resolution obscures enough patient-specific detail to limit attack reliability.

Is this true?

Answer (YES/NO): NO